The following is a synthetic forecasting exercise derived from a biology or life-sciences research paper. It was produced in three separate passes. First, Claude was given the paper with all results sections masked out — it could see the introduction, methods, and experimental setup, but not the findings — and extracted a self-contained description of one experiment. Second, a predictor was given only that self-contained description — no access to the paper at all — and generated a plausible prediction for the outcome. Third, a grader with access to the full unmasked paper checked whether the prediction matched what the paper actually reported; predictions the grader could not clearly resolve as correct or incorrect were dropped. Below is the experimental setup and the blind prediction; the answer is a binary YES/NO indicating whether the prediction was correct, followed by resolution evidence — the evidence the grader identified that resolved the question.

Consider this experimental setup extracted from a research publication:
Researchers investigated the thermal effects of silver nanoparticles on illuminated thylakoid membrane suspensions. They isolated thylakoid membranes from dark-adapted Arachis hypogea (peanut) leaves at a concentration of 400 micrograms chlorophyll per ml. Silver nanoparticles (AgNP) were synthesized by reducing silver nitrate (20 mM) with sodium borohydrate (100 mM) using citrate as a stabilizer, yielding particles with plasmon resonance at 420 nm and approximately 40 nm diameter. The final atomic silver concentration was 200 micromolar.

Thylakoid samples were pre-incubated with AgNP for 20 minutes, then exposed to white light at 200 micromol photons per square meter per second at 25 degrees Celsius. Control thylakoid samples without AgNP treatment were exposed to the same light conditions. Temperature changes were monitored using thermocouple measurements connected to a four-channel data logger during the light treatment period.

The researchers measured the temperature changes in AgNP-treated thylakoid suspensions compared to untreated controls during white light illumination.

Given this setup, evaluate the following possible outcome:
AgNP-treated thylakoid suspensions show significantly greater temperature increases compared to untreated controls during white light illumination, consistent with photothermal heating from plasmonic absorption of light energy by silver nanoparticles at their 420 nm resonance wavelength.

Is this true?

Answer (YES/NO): NO